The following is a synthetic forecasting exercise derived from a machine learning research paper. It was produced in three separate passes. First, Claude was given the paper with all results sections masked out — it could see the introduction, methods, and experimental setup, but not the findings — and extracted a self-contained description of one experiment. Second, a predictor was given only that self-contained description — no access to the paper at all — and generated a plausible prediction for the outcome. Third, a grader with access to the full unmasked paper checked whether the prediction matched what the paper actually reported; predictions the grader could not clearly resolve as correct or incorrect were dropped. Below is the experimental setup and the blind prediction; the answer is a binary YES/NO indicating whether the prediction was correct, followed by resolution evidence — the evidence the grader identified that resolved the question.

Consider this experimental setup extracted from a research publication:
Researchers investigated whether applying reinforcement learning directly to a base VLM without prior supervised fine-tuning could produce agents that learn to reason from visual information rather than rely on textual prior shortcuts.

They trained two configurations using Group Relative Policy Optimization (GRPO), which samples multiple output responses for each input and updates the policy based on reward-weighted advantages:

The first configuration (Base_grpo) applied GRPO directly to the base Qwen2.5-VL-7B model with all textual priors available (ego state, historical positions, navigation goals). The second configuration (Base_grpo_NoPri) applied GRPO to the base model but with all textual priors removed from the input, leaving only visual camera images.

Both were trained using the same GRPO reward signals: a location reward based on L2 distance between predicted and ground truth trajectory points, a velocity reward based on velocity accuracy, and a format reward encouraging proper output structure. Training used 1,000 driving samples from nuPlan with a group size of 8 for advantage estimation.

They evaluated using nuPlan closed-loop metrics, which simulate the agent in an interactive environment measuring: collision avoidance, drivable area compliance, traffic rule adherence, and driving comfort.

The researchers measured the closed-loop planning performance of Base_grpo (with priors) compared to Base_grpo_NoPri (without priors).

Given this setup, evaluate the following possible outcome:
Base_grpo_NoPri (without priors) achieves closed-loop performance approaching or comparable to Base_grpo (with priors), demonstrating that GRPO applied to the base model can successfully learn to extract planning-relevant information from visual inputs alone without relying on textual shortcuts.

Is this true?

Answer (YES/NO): NO